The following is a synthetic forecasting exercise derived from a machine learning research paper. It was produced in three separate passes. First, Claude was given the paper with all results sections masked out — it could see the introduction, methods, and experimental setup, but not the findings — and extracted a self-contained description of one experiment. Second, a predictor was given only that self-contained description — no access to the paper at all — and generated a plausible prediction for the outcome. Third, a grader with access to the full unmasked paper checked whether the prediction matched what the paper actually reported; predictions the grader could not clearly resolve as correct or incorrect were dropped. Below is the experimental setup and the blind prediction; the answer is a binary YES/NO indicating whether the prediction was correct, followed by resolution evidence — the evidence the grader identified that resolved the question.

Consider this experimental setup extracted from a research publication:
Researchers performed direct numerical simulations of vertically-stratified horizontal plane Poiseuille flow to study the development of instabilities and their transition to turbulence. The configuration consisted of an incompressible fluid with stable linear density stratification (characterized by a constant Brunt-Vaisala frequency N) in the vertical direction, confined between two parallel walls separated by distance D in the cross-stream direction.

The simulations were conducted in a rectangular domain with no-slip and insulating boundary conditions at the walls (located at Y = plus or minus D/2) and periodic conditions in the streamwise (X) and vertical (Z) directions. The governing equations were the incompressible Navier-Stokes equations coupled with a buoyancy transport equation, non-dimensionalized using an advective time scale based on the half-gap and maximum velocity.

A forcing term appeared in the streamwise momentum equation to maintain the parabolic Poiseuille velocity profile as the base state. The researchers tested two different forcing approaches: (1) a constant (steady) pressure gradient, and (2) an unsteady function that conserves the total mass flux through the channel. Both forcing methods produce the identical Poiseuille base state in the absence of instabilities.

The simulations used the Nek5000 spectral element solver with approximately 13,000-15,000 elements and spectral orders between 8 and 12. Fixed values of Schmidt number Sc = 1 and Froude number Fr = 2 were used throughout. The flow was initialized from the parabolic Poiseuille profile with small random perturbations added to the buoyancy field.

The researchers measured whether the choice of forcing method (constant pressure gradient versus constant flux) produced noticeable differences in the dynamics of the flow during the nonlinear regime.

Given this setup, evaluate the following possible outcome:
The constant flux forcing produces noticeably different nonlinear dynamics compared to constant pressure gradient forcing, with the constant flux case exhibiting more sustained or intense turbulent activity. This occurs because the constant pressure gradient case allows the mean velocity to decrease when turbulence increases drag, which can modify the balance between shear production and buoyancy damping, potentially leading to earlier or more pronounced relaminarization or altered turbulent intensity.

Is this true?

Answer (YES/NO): NO